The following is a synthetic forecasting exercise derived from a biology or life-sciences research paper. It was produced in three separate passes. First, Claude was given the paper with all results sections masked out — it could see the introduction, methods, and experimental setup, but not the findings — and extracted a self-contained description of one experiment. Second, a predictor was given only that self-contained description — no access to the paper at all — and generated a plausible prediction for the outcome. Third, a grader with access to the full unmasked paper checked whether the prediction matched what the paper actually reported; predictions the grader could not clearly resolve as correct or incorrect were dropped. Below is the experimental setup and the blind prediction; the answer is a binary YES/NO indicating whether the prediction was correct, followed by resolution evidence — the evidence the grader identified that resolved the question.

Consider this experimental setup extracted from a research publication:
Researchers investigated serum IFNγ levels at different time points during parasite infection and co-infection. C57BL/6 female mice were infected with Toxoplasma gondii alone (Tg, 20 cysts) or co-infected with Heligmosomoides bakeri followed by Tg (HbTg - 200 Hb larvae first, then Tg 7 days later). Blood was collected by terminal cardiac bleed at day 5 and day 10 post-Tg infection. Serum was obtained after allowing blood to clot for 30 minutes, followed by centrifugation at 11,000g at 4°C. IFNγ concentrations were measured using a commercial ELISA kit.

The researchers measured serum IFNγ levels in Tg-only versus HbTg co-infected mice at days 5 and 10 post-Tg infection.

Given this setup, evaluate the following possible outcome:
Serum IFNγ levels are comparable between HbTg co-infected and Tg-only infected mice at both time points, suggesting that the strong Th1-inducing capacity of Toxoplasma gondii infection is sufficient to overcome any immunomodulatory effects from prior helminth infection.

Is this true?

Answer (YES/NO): YES